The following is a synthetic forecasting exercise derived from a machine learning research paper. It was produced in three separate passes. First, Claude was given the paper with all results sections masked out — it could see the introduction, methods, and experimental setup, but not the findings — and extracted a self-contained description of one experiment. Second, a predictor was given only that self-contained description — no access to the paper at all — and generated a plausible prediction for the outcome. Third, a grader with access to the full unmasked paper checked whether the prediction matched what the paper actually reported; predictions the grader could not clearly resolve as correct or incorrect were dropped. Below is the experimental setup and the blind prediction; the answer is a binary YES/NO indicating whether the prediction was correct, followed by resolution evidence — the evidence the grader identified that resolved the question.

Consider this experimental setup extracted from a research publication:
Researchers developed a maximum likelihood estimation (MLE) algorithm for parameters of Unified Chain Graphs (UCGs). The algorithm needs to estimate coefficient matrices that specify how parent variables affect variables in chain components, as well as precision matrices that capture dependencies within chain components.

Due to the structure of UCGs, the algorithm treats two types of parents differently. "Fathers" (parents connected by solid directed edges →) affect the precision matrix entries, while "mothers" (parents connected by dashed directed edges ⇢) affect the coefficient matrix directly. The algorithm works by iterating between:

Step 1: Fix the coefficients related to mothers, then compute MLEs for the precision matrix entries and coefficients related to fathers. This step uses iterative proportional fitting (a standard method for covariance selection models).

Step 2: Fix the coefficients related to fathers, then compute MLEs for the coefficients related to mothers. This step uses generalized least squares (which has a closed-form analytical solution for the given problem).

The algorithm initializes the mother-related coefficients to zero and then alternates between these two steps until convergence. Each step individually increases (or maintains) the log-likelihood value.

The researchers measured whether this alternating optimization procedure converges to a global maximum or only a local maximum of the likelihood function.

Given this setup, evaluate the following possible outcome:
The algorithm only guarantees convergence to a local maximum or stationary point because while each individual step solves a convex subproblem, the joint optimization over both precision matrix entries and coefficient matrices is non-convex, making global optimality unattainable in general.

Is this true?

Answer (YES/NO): YES